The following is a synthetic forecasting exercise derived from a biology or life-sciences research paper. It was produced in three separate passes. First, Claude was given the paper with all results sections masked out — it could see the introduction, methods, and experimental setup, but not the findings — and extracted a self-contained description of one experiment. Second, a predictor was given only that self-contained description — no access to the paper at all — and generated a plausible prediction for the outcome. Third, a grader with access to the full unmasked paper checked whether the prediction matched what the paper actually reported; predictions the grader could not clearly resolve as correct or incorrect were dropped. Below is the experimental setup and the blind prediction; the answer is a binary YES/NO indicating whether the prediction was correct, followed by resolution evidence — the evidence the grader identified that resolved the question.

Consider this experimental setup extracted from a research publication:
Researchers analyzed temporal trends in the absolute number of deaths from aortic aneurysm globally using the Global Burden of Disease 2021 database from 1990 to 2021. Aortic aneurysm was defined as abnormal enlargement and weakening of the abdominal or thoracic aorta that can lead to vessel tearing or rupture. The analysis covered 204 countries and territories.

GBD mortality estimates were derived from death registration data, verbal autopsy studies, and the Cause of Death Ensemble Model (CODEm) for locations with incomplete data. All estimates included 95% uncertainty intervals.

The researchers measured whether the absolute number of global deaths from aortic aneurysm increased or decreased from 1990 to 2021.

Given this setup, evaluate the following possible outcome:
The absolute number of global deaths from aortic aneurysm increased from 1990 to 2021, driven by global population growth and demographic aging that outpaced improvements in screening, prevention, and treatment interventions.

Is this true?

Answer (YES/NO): YES